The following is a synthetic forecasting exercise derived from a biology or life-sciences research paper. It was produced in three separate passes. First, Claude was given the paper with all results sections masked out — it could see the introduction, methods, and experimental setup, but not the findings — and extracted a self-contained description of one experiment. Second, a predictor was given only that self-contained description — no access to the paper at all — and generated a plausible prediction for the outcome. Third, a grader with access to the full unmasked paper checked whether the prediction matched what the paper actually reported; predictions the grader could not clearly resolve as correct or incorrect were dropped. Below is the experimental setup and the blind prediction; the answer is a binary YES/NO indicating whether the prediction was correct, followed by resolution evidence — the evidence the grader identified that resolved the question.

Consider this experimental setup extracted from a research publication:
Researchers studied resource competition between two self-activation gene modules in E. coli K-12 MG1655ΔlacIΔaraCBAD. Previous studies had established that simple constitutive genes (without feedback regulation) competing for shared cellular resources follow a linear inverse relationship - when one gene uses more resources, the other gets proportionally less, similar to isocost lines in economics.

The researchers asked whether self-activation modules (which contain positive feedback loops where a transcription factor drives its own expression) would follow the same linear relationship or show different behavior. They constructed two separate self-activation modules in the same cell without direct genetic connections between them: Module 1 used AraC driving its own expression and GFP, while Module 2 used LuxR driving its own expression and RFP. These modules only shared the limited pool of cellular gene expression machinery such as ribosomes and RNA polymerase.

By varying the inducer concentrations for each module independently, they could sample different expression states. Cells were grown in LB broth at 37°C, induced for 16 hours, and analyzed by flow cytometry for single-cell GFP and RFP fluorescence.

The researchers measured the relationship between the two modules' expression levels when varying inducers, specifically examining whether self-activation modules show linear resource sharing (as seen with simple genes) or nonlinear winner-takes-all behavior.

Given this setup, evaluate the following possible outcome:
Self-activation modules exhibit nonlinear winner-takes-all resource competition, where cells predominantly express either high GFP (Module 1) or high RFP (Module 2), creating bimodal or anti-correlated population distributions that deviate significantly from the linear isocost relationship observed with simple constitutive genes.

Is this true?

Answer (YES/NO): YES